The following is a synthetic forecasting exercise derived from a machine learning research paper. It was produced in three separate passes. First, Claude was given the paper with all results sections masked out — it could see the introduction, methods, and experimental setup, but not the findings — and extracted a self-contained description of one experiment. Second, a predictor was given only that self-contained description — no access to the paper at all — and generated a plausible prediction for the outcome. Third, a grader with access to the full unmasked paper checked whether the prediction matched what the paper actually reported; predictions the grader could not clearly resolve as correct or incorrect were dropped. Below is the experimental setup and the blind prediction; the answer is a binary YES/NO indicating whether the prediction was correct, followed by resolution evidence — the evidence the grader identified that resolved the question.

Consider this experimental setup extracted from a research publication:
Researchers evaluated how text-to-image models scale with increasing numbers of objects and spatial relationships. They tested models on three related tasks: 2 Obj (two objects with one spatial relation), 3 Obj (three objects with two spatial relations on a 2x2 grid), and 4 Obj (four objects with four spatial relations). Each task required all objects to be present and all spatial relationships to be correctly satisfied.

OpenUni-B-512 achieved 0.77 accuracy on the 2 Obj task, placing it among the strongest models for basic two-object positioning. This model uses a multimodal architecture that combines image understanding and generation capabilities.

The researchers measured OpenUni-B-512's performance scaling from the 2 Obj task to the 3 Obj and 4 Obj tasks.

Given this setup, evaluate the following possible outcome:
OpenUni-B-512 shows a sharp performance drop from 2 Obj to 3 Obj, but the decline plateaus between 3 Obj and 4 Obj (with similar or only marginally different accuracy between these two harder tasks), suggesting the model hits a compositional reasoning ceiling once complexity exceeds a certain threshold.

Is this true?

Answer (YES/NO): NO